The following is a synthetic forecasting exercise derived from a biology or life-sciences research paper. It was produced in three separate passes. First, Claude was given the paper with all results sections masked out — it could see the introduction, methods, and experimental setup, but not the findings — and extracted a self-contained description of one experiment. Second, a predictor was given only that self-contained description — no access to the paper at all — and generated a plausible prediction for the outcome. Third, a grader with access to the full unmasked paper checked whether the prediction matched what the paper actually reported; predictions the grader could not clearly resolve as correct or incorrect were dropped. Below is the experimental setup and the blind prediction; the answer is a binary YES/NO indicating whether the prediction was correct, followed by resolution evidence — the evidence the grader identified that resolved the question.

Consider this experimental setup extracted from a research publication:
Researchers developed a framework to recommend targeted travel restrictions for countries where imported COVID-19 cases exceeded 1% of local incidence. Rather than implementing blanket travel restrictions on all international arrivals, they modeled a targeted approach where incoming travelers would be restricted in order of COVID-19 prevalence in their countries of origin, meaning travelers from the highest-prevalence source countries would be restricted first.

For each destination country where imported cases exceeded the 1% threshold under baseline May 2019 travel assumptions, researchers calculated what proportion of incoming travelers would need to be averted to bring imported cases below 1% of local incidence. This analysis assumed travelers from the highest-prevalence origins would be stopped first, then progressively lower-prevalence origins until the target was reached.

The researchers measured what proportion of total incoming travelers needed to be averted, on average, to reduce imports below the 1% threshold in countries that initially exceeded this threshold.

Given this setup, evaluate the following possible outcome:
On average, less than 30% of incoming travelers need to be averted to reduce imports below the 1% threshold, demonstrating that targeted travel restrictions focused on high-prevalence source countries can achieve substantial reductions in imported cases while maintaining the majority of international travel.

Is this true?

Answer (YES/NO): NO